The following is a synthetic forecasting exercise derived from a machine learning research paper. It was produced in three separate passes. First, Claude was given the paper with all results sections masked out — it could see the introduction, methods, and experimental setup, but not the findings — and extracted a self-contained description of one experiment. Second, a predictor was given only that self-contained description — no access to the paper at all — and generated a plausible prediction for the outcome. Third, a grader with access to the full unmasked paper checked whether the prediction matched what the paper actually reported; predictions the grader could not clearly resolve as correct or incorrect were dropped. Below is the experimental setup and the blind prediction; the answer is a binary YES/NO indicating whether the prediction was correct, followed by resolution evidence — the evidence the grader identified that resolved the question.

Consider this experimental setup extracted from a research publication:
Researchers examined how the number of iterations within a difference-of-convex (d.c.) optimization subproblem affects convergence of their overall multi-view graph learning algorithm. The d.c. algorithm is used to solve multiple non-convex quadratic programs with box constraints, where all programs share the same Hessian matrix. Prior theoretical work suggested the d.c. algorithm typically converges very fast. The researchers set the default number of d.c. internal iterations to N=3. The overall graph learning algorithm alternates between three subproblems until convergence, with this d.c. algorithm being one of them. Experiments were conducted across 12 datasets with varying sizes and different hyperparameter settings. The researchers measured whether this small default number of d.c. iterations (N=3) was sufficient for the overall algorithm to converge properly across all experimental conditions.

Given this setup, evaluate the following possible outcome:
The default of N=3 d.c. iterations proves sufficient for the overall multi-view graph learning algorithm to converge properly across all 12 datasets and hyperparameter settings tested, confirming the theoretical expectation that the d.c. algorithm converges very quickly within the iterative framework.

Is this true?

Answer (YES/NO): YES